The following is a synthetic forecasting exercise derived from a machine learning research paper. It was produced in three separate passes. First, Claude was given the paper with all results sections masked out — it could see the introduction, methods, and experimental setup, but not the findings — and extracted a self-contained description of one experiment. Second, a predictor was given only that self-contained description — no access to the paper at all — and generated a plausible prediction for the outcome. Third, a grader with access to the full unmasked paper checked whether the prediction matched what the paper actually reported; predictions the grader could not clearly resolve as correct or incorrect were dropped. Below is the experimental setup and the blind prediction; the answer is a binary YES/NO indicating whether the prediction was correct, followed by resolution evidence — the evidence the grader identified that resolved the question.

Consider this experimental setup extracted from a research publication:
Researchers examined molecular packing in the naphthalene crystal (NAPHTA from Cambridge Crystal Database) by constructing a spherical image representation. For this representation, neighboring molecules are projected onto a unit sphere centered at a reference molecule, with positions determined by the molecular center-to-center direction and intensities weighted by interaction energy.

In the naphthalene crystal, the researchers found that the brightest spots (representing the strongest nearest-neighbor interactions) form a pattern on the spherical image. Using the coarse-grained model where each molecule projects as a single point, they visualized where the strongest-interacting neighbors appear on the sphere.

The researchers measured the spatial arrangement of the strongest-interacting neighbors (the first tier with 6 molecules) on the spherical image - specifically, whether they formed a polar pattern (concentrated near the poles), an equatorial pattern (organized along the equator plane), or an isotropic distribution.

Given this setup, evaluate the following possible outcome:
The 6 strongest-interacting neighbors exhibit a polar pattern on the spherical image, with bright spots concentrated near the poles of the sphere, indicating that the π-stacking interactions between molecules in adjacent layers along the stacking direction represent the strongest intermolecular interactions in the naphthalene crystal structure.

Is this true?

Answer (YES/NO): NO